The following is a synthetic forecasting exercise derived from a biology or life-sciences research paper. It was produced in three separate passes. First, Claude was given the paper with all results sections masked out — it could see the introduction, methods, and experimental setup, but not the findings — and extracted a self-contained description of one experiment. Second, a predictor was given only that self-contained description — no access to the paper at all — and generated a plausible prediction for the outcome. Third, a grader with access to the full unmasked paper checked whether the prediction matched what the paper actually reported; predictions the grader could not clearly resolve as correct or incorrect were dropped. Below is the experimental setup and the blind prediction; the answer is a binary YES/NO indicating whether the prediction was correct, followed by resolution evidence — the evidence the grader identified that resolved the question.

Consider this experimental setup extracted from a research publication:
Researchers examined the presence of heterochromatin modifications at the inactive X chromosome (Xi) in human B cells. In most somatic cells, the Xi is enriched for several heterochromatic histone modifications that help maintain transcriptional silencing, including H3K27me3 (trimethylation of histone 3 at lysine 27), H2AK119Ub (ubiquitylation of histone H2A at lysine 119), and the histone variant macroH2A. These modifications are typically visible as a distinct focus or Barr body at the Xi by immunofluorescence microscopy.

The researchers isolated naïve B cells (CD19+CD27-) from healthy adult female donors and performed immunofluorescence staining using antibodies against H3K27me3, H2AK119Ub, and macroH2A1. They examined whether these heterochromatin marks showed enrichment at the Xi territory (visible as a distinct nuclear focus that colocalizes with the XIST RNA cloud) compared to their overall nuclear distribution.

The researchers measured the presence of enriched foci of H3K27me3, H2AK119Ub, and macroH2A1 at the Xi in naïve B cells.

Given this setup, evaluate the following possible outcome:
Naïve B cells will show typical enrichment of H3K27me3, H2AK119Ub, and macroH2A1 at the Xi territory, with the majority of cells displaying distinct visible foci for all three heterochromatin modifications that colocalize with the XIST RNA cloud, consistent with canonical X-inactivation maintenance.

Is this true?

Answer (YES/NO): NO